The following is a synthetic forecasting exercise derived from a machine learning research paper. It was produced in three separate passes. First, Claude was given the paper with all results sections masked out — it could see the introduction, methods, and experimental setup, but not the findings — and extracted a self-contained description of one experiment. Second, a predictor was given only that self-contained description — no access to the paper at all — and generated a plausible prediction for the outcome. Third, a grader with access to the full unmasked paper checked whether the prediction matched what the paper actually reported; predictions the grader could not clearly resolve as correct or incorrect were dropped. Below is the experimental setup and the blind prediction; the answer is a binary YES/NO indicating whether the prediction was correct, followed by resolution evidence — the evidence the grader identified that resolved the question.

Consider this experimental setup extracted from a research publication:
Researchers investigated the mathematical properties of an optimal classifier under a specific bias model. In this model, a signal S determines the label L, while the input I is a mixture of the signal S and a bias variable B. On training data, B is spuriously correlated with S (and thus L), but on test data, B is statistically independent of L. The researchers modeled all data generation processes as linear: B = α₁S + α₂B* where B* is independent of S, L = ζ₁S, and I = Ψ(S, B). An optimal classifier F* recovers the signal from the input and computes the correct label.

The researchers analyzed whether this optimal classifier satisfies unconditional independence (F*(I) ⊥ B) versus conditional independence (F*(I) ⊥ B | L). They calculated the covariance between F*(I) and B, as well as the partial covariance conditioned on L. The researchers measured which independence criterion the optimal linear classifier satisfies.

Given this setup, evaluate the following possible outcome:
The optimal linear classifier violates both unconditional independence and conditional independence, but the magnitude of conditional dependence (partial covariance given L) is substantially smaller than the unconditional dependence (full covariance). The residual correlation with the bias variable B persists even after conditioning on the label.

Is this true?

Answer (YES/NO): NO